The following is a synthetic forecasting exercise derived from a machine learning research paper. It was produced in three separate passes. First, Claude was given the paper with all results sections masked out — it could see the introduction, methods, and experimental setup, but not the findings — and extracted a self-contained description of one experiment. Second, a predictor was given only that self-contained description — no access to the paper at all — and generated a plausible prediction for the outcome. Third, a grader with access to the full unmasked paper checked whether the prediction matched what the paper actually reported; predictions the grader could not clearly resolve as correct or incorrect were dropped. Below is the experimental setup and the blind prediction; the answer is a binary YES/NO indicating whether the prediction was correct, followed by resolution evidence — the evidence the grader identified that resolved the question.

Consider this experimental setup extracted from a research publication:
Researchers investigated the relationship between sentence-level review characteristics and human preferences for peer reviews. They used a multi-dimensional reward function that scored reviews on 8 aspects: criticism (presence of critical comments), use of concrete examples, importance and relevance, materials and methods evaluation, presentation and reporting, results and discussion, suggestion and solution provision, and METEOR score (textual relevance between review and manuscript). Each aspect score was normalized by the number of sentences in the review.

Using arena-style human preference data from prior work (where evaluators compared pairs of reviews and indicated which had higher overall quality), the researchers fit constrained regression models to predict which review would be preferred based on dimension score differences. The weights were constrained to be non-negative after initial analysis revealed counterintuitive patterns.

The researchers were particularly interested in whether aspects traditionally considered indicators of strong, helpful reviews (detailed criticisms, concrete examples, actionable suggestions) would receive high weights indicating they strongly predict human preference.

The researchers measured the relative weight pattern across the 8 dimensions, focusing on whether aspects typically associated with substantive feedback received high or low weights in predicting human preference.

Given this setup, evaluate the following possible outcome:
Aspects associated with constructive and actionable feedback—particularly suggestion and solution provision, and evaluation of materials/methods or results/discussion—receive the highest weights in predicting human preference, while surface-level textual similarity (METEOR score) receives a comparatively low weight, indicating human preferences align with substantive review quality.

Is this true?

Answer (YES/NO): NO